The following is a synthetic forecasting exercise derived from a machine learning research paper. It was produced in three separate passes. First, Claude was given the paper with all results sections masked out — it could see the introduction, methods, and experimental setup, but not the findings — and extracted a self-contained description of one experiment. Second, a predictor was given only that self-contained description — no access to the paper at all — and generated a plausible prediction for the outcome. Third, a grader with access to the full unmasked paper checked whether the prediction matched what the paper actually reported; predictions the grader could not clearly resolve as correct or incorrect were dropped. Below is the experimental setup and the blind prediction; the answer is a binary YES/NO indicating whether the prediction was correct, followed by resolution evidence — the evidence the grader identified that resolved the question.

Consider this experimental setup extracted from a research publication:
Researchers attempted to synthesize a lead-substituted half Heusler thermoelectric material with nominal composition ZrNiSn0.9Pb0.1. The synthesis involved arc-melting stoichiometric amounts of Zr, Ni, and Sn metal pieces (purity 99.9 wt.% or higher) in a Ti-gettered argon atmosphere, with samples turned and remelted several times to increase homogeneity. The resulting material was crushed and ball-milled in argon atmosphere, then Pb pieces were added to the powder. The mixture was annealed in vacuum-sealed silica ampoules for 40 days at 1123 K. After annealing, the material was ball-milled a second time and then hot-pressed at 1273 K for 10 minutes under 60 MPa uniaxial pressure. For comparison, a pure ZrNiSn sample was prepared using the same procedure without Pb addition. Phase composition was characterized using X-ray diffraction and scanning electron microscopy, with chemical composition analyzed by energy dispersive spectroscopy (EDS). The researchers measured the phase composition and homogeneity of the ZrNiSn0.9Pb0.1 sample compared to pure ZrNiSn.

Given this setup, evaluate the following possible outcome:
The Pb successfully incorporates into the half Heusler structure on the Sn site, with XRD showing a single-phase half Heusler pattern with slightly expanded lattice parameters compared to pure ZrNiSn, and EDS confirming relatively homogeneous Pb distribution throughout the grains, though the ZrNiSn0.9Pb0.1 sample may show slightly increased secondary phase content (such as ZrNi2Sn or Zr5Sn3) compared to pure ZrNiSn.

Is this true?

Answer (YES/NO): NO